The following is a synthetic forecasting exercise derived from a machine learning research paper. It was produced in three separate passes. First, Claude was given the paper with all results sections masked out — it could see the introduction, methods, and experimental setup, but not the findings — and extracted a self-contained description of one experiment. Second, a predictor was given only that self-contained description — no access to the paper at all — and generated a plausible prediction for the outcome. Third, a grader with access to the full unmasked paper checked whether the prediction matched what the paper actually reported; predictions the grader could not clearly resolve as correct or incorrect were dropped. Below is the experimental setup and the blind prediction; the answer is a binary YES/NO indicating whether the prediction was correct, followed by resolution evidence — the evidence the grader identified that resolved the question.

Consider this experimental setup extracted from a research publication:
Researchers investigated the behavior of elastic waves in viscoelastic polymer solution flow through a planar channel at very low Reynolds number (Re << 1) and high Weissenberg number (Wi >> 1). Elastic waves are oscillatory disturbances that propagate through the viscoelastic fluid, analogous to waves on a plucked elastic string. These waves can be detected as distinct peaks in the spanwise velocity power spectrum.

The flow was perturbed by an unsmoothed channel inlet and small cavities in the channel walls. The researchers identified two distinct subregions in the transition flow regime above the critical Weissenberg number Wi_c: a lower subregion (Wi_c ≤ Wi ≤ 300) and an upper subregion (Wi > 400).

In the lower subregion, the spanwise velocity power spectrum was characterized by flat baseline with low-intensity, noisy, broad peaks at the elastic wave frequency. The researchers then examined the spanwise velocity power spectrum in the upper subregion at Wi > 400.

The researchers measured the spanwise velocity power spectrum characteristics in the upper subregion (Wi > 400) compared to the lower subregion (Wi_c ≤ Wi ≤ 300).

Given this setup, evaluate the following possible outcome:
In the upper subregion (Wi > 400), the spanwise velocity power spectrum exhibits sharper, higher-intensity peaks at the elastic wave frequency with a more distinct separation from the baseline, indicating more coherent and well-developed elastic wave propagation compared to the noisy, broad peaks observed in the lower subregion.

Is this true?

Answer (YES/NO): YES